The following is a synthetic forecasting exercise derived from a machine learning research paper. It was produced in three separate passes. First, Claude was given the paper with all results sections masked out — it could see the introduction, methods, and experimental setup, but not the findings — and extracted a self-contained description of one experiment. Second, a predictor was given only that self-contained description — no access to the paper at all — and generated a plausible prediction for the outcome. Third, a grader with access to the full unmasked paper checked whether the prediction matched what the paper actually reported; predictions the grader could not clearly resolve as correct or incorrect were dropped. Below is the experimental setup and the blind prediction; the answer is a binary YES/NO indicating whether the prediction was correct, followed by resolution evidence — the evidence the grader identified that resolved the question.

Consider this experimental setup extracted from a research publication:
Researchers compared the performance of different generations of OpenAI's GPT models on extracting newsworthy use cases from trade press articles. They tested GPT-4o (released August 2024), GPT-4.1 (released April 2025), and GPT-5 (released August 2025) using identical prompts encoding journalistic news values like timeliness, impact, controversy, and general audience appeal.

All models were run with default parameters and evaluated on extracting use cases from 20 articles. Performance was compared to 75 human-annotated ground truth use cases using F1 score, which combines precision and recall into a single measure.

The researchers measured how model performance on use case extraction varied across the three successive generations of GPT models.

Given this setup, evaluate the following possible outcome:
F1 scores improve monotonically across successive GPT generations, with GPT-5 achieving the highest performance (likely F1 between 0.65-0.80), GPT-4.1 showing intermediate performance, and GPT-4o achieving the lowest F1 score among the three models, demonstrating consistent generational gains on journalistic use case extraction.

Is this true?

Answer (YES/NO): NO